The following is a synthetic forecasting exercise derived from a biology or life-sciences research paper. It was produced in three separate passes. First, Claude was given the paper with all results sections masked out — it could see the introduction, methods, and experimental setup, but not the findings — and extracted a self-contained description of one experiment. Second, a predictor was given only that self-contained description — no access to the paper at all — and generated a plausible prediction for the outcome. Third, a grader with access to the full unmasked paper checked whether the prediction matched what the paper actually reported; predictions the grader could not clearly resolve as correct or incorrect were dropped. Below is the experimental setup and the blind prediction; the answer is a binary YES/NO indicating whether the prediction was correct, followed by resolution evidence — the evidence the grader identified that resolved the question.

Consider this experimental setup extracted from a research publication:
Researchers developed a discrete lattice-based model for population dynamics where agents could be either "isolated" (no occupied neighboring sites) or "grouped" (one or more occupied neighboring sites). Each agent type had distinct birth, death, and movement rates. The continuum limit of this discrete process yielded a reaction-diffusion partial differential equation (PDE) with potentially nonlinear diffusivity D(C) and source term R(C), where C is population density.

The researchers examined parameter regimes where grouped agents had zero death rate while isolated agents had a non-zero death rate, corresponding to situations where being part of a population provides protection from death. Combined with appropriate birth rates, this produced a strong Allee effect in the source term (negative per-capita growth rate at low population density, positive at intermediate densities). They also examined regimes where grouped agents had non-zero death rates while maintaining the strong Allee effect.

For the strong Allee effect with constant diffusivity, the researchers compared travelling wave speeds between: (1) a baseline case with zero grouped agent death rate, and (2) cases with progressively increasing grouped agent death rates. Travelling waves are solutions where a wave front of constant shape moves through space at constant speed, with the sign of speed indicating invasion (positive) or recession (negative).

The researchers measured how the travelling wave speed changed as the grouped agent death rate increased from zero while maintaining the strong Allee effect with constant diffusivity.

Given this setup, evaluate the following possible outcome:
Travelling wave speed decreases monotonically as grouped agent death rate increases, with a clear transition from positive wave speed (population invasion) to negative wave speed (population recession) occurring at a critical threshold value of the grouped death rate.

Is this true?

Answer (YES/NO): NO